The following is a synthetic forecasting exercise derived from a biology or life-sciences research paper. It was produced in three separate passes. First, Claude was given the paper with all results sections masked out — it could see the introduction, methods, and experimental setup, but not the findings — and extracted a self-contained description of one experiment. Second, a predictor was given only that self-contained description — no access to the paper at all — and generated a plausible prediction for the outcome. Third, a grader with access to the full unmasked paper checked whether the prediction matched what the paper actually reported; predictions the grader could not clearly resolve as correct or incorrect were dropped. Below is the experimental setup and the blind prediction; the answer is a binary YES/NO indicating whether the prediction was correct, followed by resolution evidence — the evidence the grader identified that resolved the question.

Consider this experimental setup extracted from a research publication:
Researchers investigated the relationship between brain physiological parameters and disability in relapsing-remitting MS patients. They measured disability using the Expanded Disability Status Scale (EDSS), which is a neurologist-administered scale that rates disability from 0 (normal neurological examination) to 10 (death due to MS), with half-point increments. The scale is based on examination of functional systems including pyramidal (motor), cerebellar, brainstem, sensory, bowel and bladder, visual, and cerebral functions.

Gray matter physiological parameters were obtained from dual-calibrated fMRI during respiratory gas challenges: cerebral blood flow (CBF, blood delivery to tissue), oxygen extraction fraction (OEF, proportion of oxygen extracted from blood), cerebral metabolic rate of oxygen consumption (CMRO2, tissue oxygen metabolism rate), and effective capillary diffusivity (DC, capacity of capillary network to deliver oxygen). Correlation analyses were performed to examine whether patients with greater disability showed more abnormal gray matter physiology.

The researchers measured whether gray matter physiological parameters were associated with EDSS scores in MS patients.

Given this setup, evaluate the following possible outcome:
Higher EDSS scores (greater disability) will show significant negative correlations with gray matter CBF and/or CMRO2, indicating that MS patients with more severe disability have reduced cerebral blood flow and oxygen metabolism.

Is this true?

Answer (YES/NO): NO